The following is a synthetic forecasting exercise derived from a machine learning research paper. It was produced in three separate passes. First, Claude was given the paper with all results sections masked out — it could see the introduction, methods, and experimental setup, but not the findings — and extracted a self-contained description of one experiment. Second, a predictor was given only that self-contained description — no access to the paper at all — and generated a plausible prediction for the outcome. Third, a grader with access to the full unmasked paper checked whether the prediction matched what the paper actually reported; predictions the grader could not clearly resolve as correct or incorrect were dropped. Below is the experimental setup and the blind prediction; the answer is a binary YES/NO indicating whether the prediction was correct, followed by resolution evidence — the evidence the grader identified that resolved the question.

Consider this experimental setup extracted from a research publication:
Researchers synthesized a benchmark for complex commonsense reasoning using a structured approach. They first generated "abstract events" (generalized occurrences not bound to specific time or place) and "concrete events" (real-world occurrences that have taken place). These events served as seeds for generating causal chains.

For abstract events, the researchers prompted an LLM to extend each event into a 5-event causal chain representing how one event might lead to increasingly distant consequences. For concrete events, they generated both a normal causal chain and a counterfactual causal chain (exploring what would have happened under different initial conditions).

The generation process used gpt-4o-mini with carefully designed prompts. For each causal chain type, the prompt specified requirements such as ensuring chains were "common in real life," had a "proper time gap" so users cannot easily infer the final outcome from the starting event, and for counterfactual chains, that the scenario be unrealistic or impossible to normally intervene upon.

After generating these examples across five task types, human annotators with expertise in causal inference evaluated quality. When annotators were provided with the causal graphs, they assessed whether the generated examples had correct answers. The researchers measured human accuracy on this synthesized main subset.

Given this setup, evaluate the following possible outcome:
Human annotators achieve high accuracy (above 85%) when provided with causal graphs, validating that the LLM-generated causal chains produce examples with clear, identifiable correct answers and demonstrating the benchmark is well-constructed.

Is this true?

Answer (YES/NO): YES